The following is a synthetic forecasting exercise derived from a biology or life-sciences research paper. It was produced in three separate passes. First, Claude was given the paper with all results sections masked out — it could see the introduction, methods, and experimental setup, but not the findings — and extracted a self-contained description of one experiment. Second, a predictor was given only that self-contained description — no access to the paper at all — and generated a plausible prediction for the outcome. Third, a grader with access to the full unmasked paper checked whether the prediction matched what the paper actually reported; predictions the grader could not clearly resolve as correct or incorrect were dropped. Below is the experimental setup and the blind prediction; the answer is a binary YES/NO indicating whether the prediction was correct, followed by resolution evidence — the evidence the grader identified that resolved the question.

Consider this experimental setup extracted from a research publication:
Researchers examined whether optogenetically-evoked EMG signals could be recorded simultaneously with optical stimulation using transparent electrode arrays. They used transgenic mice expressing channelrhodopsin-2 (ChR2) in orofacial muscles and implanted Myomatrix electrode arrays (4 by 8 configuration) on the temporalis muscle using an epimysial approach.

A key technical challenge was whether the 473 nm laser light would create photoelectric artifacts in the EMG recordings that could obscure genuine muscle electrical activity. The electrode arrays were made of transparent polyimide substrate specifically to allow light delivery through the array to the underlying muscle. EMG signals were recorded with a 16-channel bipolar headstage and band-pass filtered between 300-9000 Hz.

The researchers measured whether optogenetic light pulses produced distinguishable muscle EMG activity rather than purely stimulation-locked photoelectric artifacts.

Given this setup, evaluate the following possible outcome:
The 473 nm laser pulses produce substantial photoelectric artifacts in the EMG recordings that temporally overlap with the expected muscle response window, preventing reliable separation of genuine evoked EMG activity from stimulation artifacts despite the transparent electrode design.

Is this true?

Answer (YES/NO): NO